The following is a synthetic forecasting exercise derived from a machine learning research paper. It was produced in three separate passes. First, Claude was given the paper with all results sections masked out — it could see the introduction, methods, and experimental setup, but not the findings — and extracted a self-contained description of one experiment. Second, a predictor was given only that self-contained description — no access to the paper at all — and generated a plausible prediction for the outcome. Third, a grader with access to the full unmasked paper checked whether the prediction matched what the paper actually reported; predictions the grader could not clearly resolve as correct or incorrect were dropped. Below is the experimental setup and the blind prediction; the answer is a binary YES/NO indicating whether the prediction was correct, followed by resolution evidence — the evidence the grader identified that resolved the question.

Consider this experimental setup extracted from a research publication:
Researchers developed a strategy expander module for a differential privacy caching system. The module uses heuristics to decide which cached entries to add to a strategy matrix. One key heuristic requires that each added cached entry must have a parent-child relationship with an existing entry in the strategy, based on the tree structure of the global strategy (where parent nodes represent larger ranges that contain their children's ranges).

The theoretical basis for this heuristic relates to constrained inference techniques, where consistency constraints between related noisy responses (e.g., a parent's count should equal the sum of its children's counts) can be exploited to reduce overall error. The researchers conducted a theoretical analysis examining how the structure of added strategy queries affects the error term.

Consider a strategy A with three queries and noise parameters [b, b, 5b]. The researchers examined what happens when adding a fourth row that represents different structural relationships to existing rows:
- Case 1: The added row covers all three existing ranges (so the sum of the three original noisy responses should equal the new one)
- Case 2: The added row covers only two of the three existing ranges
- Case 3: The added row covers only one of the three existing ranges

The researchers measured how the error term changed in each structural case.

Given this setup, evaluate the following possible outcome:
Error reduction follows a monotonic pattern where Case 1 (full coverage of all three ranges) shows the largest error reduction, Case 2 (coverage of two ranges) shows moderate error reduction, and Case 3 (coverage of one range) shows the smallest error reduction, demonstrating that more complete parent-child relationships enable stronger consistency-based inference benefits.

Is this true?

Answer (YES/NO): NO